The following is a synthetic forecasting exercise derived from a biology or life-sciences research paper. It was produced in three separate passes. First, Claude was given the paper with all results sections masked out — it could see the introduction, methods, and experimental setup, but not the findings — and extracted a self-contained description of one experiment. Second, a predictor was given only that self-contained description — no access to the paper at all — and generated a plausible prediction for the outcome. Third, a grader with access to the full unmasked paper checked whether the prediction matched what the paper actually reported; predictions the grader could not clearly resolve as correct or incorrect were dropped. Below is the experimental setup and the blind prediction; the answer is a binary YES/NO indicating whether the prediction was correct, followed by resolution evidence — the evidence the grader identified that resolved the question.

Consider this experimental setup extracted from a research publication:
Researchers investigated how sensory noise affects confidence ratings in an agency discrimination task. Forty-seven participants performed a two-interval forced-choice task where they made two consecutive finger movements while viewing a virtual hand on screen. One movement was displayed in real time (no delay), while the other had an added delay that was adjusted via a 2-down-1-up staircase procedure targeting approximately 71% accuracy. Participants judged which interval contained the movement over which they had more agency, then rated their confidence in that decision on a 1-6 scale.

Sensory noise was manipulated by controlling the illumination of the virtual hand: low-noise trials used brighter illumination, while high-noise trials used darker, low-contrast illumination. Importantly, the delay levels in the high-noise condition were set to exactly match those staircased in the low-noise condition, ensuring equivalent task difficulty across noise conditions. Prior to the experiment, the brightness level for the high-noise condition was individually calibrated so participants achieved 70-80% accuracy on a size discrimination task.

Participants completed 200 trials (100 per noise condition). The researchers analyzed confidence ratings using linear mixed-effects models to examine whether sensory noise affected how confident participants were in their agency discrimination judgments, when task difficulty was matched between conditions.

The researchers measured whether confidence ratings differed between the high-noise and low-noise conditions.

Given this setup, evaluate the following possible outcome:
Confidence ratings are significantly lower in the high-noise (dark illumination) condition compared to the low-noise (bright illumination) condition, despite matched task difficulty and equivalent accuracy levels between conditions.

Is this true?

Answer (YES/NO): NO